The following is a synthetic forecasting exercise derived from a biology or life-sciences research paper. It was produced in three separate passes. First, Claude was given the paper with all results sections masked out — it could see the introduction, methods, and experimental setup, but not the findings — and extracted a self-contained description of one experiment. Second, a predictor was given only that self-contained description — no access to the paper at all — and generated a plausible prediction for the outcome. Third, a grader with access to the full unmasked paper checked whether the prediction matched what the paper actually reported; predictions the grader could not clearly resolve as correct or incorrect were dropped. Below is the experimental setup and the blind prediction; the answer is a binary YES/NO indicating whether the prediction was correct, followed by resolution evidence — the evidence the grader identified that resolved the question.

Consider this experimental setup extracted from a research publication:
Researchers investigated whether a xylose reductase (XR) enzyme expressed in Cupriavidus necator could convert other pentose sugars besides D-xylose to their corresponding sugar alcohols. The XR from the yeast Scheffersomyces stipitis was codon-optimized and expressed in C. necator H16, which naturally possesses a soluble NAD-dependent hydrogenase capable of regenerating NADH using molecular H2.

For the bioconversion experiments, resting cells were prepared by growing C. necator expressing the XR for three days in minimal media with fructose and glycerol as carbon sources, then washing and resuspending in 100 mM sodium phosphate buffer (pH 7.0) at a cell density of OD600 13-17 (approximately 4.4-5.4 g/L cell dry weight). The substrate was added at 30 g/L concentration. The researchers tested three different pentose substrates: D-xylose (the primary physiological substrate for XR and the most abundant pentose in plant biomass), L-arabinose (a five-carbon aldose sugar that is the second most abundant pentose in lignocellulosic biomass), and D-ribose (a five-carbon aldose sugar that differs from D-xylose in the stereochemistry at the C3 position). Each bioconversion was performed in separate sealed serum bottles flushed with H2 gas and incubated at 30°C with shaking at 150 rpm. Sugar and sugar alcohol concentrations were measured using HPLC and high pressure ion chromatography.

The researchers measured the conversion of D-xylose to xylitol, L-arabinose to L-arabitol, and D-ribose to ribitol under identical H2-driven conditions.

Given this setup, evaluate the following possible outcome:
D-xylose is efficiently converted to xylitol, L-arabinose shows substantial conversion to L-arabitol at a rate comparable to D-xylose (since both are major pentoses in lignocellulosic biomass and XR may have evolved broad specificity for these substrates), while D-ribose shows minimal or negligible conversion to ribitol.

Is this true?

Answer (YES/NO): NO